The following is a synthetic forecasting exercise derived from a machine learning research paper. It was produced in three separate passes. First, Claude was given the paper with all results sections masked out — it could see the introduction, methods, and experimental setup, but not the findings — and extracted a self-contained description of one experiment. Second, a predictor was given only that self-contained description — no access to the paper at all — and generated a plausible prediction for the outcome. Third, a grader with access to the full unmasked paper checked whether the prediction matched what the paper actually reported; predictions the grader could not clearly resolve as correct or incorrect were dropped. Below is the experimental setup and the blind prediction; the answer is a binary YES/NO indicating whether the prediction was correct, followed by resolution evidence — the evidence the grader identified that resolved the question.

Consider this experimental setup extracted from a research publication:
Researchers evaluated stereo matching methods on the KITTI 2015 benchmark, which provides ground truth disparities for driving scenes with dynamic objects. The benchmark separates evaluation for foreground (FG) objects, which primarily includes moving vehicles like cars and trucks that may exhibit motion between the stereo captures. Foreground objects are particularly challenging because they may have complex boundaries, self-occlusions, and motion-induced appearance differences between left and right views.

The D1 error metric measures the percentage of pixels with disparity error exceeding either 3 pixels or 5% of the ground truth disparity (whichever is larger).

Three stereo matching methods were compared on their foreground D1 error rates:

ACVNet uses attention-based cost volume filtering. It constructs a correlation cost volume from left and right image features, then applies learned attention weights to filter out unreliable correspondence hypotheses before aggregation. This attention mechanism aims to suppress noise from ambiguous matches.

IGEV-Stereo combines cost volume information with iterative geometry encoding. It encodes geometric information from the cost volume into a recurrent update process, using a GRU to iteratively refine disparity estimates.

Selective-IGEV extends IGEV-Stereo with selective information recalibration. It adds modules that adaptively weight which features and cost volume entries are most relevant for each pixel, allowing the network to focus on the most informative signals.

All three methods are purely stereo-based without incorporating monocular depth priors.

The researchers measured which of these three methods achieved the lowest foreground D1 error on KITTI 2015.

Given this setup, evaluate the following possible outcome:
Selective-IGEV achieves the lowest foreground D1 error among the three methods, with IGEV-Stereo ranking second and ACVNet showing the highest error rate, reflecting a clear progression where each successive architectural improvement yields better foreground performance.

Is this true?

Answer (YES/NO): YES